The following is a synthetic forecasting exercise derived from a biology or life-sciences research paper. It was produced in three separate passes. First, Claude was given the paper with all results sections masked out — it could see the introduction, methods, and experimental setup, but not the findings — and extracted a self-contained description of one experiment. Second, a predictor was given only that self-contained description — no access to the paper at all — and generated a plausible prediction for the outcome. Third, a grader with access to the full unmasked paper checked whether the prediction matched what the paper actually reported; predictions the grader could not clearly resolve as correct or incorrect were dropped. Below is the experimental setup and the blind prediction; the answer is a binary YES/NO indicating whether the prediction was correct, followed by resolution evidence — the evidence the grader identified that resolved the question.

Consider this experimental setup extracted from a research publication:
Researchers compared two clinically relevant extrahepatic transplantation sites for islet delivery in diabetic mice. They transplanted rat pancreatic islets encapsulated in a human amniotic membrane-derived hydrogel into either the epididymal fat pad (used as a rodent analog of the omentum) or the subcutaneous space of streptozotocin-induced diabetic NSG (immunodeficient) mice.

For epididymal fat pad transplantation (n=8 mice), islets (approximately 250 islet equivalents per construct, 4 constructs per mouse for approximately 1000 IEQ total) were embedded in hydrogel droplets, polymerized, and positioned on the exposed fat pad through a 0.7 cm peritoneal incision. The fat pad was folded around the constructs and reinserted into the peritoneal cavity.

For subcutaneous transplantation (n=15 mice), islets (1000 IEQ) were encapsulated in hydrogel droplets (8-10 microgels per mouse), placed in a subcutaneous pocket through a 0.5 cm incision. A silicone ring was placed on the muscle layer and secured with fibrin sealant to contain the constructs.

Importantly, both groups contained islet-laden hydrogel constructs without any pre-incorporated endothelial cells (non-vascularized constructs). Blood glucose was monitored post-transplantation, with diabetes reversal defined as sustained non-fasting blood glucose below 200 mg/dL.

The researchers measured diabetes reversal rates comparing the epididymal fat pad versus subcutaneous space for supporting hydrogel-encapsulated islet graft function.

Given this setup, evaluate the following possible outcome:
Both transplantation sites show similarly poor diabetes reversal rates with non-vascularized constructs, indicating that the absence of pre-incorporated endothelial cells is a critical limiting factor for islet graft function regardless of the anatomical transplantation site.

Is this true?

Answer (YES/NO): NO